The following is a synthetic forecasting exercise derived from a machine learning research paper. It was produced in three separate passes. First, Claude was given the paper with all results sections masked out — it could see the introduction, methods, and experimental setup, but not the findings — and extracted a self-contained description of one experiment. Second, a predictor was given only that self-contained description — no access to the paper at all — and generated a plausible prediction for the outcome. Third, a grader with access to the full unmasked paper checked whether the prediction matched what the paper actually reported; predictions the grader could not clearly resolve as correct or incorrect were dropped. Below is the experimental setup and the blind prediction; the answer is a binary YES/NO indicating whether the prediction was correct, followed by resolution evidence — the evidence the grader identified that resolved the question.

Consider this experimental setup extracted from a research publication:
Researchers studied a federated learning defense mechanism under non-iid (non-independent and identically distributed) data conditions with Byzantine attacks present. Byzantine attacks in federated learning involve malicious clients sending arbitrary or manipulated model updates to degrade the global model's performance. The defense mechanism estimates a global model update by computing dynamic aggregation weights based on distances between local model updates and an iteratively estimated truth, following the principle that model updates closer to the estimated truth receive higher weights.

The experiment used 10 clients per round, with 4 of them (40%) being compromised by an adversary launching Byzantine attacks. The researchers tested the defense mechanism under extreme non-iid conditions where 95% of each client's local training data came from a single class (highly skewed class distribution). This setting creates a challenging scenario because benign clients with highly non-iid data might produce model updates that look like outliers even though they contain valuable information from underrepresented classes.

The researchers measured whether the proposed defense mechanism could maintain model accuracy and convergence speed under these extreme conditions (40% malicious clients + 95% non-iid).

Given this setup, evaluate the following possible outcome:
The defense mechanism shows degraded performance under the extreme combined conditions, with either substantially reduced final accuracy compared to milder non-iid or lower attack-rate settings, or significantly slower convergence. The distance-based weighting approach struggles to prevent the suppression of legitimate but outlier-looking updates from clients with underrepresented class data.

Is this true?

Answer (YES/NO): YES